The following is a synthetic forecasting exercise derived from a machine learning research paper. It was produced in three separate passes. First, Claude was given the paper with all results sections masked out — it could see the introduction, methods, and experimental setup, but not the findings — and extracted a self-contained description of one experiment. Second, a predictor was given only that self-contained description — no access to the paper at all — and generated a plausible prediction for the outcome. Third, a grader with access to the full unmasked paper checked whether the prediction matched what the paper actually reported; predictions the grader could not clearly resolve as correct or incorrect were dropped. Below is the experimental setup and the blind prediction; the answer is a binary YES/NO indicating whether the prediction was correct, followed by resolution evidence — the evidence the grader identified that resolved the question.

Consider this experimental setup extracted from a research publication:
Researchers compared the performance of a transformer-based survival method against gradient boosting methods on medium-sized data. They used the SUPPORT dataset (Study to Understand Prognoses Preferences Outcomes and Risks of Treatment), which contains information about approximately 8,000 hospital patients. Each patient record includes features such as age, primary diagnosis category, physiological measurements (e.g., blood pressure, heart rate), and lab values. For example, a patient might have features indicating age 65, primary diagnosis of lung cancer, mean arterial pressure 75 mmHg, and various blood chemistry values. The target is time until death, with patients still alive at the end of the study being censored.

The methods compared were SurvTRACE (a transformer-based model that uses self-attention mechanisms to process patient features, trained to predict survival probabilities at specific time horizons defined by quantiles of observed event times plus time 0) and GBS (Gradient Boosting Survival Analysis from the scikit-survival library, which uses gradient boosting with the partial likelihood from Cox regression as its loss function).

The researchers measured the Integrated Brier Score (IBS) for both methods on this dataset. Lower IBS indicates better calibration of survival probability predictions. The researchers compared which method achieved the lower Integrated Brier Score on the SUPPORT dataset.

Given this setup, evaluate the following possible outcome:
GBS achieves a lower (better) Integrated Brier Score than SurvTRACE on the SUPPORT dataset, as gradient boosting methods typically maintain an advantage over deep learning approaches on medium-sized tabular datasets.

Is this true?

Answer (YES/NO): YES